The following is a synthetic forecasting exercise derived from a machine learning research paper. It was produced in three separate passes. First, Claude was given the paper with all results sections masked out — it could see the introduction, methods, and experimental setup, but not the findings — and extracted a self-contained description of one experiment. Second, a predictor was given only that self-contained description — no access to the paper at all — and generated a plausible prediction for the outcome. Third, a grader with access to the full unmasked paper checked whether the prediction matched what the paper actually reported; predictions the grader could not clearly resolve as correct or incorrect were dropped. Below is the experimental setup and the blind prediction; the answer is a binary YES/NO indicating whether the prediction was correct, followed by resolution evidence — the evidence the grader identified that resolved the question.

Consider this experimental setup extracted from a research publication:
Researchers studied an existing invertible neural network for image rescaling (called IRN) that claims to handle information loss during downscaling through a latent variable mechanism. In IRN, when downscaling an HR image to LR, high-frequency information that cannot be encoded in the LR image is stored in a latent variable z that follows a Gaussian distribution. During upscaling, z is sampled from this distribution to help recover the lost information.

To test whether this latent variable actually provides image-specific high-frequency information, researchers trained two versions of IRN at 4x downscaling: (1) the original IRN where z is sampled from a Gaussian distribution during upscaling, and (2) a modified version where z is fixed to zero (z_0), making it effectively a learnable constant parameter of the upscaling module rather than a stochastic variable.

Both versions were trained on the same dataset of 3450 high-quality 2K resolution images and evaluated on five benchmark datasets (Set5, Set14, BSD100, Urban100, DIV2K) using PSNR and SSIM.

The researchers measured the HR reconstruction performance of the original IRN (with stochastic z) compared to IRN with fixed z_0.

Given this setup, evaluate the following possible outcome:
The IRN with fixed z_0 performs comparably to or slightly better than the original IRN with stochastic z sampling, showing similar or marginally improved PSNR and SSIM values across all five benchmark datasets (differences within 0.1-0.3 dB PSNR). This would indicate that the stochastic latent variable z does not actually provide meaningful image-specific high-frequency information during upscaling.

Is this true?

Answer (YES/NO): YES